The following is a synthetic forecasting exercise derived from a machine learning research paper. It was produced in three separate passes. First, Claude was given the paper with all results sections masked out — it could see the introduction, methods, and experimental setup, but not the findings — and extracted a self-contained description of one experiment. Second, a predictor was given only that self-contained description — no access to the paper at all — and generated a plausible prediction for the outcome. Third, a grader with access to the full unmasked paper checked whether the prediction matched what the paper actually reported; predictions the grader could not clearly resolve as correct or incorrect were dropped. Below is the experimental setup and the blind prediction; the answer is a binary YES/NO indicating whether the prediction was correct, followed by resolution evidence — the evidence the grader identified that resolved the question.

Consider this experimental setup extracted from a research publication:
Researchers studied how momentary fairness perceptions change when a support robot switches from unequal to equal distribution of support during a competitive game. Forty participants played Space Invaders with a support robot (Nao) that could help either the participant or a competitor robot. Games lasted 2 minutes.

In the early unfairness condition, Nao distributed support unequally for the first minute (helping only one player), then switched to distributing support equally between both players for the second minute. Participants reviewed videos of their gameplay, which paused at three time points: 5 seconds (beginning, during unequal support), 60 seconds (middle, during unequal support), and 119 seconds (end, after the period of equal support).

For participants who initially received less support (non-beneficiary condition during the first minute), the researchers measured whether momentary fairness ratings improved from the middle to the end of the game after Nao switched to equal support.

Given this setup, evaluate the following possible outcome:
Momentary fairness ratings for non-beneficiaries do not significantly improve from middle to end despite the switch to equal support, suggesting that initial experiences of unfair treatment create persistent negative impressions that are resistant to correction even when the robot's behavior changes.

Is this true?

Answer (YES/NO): YES